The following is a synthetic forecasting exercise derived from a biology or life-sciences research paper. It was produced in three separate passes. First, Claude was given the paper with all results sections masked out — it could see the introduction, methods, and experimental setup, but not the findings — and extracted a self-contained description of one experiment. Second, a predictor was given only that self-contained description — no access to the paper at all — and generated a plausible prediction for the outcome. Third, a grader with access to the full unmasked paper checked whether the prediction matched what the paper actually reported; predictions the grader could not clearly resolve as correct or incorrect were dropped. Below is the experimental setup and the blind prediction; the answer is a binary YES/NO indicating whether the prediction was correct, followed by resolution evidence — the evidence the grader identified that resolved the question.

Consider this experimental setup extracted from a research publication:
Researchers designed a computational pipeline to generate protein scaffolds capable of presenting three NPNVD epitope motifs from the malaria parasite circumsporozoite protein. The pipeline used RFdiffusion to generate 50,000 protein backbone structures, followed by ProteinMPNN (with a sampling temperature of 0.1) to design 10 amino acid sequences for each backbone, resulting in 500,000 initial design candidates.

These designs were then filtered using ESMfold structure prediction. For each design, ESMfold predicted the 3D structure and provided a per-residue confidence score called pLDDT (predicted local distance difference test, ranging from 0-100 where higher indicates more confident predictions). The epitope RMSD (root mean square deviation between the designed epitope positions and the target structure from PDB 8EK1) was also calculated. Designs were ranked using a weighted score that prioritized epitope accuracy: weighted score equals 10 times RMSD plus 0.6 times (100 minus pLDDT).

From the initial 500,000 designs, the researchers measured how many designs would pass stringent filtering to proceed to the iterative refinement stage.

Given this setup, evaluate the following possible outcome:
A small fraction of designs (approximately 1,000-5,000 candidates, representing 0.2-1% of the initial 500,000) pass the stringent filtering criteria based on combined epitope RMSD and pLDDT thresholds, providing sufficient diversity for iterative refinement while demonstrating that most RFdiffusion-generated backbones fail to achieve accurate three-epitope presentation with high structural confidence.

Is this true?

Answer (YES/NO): NO